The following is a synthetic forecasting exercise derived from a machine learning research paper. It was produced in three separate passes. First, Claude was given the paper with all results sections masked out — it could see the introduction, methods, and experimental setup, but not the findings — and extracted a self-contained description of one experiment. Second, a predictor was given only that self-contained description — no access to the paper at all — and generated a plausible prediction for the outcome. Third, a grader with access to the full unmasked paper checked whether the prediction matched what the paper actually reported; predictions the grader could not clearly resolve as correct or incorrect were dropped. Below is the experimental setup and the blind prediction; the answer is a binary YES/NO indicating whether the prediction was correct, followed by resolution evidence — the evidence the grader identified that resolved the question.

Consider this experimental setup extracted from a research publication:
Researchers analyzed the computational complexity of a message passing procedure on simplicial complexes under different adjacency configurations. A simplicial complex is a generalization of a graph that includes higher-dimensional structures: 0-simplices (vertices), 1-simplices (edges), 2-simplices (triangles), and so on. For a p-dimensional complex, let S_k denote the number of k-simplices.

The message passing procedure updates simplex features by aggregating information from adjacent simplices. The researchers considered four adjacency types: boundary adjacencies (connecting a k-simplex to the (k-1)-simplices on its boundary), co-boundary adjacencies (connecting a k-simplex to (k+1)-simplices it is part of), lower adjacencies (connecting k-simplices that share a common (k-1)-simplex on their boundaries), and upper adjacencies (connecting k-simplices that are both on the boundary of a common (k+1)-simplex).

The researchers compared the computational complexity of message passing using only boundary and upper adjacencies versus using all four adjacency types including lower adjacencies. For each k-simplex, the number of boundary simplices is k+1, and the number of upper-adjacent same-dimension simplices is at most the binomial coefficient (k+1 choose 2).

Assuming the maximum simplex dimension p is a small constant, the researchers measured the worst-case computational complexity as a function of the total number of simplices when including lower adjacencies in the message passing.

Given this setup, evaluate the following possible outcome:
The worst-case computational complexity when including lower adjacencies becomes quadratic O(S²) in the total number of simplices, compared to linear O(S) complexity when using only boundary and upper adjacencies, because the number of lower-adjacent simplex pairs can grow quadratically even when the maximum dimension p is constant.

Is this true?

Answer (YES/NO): YES